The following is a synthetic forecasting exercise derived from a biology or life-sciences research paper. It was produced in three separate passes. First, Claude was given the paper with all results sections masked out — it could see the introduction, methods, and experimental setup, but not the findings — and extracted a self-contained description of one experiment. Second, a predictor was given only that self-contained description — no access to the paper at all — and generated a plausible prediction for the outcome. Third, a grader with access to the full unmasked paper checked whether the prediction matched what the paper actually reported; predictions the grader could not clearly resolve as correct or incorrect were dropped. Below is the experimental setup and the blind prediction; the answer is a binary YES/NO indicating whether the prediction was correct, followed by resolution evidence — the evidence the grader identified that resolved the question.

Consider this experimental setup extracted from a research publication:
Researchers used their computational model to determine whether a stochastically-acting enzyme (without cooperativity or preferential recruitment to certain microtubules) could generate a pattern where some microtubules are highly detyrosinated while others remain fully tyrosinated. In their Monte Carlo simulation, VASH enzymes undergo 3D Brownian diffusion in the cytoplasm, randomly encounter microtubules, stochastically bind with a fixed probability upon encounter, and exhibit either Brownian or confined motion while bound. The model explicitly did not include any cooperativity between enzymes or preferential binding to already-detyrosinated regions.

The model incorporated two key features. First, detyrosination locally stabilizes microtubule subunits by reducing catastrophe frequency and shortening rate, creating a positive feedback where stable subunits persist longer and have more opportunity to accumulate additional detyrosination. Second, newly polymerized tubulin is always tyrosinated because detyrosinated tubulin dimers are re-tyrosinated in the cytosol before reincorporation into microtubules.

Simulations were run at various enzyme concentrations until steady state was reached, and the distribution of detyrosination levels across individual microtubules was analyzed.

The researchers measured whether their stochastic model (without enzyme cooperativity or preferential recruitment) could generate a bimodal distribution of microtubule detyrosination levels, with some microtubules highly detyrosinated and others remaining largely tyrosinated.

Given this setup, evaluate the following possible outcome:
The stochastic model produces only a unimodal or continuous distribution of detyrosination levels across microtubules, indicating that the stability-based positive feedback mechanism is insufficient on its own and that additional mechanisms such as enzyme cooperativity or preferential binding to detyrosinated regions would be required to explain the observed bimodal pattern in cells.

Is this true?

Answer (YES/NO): NO